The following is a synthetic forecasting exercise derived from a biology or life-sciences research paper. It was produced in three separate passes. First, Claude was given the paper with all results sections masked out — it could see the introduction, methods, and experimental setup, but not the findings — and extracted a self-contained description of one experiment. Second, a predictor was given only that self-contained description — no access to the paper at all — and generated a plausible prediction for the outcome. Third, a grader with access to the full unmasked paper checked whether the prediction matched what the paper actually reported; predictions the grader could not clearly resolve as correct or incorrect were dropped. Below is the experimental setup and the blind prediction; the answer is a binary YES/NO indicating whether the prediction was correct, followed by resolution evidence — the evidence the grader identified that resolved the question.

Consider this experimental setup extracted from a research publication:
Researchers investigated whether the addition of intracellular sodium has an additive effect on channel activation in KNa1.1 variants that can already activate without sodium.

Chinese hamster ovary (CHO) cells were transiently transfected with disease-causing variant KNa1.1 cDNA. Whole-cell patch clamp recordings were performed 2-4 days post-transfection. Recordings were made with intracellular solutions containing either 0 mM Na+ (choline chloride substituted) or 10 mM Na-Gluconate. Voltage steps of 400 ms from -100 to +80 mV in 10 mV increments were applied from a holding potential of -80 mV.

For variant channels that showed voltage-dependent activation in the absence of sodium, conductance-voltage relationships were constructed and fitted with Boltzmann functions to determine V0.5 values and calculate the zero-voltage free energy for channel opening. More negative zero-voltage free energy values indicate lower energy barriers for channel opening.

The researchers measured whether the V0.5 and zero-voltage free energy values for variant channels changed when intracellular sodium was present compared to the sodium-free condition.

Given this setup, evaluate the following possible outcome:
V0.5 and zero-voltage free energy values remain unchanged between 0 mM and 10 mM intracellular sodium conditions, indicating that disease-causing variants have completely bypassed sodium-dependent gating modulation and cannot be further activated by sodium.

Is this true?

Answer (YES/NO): NO